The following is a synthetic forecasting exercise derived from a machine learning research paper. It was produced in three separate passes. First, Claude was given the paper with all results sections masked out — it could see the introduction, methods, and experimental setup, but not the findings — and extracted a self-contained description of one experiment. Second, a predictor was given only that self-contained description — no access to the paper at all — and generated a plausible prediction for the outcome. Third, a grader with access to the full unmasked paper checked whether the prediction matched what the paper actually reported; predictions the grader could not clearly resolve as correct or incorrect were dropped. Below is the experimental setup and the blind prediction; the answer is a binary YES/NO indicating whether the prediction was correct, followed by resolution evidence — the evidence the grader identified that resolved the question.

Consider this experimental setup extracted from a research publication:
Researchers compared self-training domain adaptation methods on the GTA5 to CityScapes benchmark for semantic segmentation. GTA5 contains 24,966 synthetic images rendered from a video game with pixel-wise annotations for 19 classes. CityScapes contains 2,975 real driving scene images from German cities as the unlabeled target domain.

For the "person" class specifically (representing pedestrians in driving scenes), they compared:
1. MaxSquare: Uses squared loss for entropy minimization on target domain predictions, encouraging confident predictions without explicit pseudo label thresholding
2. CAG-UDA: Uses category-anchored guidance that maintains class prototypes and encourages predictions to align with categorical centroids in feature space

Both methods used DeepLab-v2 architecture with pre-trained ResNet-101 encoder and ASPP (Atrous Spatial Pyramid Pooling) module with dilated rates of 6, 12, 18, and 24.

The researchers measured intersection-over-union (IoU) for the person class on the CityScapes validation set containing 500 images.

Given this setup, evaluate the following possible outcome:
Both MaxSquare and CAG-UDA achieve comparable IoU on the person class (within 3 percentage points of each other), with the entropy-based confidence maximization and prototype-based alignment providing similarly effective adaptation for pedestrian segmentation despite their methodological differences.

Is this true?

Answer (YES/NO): NO